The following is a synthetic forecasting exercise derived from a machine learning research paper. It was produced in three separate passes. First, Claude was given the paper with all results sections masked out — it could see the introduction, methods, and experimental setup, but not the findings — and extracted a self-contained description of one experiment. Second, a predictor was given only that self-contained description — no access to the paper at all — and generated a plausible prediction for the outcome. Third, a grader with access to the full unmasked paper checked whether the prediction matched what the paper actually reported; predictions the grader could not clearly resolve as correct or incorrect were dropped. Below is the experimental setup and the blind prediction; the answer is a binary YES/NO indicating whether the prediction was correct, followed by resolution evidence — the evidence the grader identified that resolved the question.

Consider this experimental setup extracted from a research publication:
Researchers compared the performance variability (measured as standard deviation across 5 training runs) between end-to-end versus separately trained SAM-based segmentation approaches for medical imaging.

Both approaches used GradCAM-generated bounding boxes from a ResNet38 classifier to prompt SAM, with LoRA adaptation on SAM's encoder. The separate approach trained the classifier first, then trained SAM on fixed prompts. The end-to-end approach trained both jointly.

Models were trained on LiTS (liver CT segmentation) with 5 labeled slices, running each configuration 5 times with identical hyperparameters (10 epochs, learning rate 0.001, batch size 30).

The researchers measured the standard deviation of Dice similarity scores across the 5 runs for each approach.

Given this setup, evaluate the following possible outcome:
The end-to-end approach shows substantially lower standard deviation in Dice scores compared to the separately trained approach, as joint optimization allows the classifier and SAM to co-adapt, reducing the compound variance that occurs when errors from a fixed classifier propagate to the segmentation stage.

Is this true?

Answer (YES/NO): YES